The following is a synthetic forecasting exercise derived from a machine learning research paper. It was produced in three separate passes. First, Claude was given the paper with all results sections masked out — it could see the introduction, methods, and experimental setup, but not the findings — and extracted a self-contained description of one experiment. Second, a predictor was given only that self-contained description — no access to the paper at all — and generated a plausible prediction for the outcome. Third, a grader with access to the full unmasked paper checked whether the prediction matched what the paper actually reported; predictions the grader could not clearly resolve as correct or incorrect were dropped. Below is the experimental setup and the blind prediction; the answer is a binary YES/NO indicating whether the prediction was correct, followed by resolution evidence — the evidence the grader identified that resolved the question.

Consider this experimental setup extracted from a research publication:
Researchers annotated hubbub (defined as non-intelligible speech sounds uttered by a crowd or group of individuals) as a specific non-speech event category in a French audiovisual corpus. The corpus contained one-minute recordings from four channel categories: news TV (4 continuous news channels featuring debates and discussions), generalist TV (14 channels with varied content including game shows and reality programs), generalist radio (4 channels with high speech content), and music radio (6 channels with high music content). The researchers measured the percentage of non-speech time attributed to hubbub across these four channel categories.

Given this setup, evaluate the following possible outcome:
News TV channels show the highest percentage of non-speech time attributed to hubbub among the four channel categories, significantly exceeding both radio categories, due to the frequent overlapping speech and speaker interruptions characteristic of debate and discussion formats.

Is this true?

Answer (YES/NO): NO